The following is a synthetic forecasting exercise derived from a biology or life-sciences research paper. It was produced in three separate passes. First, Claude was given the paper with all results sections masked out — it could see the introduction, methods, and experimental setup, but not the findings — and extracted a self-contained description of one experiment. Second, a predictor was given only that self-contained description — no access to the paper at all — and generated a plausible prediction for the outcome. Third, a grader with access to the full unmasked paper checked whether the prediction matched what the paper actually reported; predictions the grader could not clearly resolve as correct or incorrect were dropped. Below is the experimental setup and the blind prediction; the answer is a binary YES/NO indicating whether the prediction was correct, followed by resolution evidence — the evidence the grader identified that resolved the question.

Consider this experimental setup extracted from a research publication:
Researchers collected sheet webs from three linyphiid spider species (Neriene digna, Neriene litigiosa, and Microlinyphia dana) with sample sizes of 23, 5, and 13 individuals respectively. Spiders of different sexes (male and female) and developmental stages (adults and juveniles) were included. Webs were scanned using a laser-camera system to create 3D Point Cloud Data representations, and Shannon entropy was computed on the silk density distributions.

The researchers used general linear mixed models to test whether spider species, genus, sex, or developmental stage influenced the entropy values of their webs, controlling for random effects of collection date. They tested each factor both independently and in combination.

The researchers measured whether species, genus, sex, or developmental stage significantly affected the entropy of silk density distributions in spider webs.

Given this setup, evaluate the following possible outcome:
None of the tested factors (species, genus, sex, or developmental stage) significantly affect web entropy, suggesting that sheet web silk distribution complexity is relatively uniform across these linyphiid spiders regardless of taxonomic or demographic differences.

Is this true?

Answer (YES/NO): YES